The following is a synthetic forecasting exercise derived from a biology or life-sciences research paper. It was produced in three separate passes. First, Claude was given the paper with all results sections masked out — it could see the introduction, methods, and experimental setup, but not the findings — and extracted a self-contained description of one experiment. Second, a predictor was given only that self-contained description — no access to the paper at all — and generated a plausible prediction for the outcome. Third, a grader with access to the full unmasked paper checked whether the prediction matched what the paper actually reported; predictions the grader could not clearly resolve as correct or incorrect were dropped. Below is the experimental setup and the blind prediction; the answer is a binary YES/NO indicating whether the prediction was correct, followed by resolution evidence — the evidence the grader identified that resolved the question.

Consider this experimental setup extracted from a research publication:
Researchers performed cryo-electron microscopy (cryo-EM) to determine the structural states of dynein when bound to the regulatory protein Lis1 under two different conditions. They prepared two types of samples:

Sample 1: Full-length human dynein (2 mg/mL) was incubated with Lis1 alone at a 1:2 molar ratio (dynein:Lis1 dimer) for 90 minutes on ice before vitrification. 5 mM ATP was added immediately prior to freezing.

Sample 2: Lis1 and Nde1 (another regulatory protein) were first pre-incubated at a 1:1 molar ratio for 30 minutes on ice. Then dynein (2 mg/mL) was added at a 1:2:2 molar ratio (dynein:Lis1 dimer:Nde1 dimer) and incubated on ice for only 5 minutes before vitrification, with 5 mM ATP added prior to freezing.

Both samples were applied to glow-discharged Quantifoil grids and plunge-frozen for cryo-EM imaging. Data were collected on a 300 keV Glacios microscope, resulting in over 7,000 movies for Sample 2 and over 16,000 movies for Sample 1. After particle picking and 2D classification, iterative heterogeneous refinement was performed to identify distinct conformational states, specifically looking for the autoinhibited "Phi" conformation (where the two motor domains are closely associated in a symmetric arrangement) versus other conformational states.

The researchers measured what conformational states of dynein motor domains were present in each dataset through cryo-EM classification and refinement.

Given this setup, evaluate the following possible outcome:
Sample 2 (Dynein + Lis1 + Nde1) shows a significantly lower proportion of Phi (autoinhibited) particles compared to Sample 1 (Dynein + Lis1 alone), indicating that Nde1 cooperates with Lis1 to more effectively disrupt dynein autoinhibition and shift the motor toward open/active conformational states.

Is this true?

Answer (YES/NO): NO